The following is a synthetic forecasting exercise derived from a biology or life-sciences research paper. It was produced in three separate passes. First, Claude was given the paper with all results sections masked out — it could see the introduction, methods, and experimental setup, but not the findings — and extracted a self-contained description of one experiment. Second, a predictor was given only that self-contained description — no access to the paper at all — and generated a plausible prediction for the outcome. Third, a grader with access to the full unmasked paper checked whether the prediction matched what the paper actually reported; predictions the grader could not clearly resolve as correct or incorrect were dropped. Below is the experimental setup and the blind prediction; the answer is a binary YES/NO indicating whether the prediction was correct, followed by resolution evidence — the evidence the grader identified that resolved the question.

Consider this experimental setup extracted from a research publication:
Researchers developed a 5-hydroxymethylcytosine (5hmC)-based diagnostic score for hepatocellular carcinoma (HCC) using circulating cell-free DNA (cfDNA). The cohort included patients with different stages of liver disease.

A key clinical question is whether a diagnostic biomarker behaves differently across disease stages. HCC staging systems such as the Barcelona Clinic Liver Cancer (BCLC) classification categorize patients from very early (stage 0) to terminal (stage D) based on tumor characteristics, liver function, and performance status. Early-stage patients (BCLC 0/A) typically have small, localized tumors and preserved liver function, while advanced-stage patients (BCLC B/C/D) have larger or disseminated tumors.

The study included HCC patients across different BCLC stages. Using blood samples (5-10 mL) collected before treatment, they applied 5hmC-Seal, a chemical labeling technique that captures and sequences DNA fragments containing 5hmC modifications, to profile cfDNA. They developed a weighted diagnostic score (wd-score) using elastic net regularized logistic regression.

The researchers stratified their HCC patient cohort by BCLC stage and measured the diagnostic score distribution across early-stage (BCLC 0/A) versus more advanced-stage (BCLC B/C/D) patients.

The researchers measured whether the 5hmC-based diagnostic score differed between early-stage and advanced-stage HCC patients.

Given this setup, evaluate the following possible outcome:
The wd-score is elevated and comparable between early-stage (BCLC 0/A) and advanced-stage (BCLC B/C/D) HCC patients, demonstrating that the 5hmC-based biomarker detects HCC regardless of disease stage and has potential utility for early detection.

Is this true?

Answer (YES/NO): NO